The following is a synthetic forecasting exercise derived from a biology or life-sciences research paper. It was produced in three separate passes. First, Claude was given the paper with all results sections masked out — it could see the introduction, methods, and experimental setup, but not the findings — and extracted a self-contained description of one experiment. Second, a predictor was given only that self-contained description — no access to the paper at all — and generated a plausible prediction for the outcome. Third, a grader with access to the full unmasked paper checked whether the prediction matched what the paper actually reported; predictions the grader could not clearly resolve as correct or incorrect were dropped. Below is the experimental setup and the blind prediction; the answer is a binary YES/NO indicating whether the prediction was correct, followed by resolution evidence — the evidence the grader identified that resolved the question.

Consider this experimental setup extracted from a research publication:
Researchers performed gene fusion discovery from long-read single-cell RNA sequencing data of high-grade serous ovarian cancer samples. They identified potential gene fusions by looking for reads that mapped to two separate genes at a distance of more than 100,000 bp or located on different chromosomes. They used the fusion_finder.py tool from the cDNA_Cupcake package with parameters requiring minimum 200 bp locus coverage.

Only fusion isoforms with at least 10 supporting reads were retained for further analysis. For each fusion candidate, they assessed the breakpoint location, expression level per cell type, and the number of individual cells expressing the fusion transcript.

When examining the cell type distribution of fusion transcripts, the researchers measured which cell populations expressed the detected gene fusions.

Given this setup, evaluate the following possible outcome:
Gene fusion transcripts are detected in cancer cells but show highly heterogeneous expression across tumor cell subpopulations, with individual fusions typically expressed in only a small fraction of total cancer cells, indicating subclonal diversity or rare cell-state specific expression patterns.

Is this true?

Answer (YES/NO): NO